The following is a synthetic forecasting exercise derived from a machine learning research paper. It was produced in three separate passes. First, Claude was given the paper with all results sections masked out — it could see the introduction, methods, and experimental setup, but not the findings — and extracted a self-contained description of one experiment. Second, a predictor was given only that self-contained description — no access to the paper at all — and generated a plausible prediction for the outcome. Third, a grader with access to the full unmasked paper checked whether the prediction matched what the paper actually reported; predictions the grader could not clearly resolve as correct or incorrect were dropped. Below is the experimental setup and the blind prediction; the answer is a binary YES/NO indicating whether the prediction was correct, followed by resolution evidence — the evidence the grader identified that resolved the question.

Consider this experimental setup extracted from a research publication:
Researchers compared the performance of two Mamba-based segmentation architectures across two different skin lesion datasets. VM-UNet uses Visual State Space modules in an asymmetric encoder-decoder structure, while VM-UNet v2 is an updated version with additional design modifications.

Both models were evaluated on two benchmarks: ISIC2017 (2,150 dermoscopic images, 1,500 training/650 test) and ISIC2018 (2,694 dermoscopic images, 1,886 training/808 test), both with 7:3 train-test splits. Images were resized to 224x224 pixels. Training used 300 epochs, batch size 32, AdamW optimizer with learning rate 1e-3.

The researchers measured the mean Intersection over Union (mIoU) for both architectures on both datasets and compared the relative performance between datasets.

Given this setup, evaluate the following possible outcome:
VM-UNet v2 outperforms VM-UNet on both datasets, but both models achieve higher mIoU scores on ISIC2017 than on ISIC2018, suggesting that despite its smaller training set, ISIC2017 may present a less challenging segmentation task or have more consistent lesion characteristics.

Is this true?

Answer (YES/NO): NO